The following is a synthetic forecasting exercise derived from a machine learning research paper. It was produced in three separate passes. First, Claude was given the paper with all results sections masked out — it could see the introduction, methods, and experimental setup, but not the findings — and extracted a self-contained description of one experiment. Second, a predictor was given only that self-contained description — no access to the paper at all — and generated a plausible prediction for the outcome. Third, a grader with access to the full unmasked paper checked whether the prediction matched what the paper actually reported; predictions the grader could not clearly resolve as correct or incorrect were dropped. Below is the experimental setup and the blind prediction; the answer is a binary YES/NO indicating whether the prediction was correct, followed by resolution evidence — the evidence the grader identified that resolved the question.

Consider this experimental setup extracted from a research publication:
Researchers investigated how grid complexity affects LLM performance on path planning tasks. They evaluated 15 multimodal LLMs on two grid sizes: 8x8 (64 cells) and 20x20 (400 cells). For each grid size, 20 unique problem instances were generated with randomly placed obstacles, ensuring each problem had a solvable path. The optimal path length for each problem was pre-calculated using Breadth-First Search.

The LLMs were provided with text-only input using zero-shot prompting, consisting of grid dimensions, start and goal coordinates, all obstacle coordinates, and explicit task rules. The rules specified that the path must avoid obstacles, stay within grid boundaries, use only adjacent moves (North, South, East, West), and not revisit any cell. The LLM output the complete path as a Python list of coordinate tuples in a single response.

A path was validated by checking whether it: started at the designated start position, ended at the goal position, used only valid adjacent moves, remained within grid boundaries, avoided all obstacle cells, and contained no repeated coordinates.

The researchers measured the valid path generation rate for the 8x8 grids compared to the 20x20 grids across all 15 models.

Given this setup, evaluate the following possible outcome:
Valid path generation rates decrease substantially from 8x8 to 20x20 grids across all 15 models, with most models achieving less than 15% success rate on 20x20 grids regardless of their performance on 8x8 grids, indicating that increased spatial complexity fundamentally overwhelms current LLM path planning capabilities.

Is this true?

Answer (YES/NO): YES